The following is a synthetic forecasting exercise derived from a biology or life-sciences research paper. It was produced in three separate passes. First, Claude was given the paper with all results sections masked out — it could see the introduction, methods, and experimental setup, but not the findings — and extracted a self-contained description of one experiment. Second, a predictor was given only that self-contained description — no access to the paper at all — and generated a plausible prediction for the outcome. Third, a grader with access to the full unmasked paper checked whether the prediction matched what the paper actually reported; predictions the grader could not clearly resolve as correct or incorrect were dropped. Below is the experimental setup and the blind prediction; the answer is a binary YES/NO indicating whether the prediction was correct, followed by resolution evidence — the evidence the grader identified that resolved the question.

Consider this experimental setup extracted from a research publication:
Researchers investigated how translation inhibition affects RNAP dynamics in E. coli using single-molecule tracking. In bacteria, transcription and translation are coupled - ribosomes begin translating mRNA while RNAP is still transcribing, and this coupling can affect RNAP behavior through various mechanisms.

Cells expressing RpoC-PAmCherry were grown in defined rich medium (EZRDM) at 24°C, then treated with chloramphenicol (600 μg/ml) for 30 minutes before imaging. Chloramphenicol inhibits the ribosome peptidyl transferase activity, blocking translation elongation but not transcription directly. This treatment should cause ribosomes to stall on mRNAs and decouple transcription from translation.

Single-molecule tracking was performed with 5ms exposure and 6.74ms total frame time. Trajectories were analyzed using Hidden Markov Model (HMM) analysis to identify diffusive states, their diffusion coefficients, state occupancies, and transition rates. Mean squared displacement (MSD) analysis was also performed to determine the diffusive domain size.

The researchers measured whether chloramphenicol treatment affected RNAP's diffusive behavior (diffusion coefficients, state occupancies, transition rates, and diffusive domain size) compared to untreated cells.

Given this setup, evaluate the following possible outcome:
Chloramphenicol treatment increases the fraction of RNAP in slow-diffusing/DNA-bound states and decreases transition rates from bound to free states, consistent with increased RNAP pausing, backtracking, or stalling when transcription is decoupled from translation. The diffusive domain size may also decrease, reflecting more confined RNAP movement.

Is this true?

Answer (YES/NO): NO